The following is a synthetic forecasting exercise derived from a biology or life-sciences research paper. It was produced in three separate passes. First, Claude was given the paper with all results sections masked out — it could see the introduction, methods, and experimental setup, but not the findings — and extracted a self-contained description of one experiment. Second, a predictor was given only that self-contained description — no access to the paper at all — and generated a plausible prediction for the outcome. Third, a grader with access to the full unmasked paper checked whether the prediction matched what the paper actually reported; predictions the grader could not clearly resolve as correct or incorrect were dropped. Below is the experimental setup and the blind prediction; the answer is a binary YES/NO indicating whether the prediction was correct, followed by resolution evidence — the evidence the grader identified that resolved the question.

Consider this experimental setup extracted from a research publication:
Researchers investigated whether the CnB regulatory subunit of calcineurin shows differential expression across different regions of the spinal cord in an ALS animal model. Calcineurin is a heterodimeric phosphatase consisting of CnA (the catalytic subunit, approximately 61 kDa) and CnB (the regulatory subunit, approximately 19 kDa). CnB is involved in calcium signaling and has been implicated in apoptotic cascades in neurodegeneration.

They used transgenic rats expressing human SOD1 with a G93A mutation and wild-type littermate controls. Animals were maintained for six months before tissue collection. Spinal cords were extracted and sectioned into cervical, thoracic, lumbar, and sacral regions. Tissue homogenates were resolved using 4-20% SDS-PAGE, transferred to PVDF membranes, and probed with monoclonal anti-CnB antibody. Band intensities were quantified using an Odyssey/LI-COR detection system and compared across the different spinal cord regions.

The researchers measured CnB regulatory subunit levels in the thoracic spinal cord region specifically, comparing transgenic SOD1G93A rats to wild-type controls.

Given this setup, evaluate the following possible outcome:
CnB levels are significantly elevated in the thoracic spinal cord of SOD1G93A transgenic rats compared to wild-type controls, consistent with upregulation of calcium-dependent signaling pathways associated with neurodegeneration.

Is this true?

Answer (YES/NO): NO